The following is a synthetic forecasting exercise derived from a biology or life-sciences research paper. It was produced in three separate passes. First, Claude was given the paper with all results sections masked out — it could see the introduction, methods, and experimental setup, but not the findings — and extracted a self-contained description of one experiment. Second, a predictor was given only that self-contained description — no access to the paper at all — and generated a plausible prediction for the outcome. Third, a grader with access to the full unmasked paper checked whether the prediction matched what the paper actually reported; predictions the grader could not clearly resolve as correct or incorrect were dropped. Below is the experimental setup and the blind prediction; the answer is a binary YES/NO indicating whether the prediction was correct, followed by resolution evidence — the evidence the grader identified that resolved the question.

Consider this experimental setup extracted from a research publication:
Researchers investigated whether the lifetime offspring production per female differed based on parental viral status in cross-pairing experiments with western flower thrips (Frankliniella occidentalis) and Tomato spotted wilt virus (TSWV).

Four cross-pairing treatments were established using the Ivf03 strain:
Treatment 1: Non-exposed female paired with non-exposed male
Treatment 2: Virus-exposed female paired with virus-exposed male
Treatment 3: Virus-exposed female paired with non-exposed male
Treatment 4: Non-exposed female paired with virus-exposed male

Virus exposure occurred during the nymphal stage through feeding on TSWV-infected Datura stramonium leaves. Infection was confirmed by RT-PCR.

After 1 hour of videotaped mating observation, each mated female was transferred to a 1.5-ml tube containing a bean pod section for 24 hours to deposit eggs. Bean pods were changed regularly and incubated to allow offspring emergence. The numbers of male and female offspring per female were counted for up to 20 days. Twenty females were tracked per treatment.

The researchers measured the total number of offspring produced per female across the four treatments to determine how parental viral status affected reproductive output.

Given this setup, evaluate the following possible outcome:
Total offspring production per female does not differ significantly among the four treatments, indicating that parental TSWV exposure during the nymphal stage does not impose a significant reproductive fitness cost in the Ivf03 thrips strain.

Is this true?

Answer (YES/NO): NO